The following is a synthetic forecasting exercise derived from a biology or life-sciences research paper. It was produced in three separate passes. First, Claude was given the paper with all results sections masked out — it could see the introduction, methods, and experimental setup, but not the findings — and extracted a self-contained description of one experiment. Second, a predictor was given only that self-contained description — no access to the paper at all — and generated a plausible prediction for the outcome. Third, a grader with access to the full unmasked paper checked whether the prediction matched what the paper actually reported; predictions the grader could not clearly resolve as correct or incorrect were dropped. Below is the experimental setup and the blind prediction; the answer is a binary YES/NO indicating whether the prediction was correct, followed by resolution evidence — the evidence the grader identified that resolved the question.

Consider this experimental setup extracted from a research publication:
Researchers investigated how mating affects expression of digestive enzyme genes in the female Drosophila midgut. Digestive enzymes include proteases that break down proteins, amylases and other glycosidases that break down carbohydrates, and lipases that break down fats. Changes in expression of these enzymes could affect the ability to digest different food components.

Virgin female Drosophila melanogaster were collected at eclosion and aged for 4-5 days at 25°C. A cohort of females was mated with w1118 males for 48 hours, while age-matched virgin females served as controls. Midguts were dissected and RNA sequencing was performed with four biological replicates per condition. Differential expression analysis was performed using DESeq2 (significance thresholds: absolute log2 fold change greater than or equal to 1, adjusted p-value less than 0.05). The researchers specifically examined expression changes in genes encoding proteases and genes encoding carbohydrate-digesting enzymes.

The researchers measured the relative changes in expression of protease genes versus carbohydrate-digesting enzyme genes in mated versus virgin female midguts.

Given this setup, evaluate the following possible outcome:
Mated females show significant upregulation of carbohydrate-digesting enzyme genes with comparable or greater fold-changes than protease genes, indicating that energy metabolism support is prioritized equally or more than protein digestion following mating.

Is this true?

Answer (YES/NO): NO